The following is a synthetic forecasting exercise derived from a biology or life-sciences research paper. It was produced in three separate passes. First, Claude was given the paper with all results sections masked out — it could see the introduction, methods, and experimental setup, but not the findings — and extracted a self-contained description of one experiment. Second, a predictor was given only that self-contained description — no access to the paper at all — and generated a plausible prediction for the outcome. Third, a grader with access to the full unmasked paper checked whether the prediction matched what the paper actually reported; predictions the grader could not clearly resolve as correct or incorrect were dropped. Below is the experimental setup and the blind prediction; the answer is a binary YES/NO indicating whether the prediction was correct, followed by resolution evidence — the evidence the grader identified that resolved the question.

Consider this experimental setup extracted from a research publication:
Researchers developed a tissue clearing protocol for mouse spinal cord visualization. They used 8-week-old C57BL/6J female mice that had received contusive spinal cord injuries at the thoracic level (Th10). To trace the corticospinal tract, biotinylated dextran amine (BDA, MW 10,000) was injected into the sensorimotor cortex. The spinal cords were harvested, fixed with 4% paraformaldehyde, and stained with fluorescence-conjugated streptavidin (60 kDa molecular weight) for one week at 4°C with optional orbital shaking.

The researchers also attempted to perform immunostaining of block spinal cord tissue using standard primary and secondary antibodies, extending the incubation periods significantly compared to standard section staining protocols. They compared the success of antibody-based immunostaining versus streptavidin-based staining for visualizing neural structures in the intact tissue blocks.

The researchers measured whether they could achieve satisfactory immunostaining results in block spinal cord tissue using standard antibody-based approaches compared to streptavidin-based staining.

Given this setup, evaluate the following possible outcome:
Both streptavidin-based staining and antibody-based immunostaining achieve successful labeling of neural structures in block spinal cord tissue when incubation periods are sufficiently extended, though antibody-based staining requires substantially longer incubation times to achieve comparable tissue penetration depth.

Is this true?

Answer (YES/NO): NO